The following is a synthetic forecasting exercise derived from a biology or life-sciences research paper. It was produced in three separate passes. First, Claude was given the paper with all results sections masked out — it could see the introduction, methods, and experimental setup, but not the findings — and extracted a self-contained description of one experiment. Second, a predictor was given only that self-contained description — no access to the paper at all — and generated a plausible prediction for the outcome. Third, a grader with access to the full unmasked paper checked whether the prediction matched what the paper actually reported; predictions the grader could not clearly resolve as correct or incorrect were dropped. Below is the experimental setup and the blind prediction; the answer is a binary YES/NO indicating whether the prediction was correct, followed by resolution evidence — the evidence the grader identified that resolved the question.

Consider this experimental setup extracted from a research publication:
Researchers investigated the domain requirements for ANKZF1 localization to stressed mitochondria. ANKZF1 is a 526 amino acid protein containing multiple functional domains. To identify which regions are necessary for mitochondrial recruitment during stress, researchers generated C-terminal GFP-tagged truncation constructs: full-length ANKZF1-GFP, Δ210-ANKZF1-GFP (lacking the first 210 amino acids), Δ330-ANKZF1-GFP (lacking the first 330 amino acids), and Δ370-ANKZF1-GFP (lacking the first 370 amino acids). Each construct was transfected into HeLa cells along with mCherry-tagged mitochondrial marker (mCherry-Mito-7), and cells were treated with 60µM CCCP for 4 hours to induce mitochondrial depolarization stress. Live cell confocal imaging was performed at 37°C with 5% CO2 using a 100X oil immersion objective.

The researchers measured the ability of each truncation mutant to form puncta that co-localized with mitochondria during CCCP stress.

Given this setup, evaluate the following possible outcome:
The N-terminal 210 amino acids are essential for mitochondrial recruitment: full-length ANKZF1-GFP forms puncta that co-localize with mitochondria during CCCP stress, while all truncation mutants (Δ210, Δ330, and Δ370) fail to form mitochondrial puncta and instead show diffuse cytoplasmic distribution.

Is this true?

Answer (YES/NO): NO